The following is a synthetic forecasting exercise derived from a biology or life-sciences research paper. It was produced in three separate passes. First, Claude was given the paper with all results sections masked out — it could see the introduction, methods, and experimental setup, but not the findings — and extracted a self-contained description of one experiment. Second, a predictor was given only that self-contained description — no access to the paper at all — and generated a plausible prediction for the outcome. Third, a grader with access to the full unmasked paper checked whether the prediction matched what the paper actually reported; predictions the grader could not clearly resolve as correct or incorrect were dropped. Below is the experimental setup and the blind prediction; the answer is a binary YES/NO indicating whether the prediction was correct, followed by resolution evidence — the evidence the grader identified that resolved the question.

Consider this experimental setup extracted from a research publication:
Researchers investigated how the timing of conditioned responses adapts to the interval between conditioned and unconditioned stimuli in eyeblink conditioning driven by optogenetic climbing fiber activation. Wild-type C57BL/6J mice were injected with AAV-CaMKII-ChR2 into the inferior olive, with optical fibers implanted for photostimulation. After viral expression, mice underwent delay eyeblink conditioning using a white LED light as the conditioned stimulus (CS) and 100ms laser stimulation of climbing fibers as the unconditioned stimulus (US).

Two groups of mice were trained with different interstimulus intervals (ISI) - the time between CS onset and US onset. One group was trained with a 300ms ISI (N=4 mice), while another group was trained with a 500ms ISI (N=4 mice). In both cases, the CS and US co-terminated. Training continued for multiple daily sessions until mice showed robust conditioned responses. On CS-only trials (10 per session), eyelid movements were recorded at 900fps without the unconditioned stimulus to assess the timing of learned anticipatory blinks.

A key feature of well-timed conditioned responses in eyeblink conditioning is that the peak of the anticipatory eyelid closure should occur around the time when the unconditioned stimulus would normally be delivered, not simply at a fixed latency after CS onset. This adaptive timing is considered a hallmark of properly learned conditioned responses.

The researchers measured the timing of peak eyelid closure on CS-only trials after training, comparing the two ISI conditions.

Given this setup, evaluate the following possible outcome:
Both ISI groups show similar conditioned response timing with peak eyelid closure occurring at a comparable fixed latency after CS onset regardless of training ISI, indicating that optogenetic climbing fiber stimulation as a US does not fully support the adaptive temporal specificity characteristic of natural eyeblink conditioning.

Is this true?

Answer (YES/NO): NO